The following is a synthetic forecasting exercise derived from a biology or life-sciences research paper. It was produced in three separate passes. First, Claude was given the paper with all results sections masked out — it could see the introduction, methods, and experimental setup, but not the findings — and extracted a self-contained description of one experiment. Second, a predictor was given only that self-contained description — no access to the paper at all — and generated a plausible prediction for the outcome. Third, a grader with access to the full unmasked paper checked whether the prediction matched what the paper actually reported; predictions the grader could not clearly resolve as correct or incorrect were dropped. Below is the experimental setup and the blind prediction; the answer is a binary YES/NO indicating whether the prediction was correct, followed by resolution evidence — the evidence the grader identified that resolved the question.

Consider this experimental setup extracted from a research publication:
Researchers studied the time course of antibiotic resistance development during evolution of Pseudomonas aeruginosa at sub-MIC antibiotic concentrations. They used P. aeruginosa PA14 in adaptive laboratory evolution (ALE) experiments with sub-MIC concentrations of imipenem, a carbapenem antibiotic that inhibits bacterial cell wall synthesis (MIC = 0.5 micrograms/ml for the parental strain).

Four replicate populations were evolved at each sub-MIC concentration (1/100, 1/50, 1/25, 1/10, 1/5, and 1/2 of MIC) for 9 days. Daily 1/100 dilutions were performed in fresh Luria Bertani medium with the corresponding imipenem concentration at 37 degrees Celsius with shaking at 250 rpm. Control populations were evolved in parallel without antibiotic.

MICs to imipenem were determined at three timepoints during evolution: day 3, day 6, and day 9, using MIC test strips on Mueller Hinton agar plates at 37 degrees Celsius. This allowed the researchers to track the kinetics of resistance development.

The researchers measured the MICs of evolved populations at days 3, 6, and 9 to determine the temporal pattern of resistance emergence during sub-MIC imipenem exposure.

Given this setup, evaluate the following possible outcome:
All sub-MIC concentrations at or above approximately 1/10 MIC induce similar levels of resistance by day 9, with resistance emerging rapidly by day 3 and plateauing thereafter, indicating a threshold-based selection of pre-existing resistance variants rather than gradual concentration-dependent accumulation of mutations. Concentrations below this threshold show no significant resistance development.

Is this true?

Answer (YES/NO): NO